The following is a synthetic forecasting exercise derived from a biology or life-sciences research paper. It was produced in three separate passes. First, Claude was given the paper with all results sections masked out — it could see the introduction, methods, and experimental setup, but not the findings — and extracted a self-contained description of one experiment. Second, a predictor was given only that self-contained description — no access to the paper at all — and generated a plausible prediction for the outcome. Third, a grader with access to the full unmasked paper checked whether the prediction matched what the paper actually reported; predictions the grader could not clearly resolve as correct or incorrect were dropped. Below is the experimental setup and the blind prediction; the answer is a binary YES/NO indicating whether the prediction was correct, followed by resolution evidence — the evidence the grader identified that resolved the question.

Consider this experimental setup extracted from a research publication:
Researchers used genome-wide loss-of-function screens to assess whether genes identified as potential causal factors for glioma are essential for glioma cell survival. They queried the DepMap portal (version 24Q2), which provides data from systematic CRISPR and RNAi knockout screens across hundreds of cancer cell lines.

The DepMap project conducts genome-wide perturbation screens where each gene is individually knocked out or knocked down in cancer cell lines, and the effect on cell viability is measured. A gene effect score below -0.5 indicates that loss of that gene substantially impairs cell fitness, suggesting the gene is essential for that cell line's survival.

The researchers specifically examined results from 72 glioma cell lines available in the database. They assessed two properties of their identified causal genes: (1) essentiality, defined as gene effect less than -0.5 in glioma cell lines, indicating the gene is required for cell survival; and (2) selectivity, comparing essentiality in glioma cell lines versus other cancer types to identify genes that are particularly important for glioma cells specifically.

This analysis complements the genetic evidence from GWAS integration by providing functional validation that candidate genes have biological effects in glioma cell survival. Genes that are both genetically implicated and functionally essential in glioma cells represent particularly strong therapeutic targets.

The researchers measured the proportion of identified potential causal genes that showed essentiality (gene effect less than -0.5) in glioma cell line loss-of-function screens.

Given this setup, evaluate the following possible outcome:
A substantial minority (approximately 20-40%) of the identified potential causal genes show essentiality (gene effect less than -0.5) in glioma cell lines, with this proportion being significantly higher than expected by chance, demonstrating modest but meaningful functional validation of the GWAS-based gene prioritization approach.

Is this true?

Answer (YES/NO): NO